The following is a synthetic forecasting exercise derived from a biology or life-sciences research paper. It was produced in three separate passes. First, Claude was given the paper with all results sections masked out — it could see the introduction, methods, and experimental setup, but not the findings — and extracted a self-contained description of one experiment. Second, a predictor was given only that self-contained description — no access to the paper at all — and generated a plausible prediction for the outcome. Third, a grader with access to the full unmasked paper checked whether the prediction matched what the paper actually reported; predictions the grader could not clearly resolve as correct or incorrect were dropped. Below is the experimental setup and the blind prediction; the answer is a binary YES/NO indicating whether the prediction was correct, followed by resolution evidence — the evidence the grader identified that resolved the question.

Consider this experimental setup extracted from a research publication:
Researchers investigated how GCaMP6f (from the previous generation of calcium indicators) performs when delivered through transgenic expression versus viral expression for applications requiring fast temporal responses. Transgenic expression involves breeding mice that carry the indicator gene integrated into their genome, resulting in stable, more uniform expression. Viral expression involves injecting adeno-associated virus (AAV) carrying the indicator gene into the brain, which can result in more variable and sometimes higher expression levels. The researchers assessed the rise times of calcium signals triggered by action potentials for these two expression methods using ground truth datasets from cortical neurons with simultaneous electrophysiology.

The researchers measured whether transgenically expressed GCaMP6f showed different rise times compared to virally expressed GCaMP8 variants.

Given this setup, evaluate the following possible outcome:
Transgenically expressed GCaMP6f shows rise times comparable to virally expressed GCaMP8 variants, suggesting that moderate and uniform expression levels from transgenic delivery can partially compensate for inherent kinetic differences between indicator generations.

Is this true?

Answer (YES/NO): NO